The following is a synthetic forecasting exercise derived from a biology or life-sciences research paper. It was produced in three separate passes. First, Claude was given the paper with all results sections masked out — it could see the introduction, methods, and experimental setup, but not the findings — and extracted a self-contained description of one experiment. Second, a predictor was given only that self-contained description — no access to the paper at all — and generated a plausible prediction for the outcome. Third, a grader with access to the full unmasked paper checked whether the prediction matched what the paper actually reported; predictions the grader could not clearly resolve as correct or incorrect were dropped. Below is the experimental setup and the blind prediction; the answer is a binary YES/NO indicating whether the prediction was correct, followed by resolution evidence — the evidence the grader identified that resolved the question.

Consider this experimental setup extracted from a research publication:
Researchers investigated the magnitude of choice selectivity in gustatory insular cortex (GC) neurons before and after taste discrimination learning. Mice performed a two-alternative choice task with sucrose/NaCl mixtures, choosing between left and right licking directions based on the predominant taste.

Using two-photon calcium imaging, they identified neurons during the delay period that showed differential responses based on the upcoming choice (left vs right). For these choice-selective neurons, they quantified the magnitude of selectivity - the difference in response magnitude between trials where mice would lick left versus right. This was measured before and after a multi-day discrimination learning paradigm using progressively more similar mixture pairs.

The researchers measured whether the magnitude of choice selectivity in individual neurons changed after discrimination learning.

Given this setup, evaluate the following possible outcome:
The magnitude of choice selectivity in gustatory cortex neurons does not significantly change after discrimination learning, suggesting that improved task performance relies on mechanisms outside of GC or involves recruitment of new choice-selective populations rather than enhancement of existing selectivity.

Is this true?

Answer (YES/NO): NO